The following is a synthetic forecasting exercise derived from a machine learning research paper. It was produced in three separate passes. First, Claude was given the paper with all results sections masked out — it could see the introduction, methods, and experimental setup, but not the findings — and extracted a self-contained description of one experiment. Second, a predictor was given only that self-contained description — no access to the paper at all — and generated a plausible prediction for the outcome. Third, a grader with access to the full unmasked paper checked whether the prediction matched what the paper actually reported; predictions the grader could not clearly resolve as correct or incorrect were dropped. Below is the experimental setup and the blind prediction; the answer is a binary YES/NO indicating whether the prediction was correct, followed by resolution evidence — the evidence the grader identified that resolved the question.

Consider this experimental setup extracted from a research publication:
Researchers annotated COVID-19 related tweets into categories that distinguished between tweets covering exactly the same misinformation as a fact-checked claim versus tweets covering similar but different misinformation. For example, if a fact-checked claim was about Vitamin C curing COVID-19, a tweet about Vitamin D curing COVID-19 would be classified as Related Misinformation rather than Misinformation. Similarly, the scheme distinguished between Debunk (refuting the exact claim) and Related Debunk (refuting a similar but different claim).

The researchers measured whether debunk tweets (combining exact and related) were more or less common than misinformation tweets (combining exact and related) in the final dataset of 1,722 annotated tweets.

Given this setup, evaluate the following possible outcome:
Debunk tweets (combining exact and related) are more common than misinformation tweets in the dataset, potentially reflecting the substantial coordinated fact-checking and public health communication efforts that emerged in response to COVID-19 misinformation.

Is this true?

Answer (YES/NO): NO